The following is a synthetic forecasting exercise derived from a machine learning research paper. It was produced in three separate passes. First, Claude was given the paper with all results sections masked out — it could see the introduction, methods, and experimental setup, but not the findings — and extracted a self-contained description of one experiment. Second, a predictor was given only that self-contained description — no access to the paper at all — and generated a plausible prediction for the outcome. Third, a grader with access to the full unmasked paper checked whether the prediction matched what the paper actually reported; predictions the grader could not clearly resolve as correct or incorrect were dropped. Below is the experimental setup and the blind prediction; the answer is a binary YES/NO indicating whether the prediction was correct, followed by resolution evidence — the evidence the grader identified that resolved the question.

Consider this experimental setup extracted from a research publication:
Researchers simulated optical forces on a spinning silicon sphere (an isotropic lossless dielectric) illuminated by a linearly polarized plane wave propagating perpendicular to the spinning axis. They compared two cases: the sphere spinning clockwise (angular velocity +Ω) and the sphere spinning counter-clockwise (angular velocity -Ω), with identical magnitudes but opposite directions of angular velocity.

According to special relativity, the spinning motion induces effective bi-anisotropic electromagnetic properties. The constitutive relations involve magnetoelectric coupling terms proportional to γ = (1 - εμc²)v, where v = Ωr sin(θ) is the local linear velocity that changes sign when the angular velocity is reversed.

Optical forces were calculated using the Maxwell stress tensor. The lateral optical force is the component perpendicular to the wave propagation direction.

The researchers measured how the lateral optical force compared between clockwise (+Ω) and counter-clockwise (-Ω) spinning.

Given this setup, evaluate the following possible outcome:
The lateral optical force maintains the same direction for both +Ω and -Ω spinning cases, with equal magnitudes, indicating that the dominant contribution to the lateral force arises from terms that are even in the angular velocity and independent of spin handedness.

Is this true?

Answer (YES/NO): NO